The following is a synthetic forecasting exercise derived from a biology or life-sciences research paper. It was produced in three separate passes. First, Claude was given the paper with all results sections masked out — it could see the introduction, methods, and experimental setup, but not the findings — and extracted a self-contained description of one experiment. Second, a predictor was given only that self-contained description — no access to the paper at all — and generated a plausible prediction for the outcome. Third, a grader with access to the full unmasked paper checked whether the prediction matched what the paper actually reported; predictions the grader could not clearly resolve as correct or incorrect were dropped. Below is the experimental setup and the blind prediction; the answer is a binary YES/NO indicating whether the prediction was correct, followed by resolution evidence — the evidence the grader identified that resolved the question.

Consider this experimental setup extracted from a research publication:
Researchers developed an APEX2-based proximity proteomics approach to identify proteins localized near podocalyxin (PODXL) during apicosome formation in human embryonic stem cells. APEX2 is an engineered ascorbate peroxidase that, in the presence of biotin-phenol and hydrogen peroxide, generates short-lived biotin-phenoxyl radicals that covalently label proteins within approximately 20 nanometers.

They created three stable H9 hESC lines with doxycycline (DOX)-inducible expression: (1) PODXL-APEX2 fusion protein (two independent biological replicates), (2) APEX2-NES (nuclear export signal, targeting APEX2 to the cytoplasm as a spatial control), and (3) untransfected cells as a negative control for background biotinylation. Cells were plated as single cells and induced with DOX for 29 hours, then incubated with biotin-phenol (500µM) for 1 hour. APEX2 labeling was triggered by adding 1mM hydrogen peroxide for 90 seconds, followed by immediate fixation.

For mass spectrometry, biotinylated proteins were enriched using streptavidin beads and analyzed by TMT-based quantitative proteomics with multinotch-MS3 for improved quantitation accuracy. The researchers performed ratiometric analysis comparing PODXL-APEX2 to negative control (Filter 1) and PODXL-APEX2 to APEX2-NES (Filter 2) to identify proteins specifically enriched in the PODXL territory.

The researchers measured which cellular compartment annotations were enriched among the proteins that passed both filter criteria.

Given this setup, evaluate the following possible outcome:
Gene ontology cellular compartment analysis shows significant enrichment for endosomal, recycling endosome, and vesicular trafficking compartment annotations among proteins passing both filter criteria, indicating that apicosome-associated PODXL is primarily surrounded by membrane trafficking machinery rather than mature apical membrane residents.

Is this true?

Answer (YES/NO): YES